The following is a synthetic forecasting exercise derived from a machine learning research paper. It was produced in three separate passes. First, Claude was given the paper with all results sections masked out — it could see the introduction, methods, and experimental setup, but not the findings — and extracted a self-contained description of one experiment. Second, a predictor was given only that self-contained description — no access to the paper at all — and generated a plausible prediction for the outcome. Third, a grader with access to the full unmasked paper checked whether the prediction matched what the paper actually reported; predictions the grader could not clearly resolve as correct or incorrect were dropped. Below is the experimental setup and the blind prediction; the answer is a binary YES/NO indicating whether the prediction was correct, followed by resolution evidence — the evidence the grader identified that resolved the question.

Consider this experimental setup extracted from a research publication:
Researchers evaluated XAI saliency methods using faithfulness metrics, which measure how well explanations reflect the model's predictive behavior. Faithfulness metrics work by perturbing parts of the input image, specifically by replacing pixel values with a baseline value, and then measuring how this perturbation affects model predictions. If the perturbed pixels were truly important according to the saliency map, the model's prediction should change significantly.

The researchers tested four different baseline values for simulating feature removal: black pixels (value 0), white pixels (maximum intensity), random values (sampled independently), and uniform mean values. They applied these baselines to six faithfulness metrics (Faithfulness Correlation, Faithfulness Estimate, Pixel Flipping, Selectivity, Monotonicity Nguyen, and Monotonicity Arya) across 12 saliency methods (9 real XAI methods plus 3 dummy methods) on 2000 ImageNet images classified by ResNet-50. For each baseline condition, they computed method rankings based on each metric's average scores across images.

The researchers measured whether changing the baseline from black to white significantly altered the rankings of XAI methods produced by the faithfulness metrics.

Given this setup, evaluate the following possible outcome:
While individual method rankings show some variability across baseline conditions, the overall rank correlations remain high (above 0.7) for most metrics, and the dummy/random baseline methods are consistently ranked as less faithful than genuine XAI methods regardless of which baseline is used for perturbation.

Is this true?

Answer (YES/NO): NO